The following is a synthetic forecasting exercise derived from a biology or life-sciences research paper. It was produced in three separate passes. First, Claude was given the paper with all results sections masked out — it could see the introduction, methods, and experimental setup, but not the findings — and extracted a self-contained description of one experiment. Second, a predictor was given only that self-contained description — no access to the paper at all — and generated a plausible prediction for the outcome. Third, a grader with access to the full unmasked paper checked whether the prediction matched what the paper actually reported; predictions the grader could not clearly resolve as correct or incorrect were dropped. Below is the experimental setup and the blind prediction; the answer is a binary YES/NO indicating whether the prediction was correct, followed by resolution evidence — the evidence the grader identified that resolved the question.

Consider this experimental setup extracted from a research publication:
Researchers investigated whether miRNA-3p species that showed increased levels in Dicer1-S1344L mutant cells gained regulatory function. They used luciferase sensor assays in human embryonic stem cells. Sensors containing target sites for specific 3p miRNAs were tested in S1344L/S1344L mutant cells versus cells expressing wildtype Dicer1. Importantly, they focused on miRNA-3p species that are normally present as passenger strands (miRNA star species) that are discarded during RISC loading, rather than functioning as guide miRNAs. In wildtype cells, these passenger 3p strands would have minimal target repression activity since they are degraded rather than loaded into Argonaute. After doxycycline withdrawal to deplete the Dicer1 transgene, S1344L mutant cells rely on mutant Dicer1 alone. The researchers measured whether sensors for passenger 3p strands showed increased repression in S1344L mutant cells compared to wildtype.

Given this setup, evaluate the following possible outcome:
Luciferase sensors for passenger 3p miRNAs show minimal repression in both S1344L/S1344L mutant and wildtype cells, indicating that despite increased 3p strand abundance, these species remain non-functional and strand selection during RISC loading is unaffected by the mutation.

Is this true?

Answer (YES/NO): NO